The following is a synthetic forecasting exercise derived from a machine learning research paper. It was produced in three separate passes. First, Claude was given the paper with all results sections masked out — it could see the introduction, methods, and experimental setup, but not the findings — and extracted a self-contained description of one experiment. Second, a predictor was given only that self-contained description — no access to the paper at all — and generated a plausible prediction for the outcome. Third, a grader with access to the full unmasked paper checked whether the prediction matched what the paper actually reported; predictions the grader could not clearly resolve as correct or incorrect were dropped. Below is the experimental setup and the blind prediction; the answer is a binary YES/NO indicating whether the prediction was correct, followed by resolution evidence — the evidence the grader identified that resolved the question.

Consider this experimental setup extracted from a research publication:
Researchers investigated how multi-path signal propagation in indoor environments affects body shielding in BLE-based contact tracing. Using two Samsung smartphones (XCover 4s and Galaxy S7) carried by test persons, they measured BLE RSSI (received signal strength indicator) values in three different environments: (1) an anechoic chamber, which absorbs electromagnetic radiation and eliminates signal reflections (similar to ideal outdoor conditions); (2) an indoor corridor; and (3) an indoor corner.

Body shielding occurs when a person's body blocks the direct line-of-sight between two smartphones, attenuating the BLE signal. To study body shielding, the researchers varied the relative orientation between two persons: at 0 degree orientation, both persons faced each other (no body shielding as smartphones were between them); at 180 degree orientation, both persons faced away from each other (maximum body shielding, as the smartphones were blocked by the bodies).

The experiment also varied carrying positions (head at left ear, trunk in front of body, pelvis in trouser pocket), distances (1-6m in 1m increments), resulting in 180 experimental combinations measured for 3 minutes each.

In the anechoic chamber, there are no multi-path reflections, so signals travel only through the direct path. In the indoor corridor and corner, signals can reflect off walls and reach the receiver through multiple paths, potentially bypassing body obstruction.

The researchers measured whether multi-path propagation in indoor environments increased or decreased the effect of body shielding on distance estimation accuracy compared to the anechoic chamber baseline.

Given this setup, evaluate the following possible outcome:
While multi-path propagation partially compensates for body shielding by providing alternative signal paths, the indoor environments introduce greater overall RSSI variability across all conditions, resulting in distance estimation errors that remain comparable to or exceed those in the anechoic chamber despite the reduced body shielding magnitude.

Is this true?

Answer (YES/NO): NO